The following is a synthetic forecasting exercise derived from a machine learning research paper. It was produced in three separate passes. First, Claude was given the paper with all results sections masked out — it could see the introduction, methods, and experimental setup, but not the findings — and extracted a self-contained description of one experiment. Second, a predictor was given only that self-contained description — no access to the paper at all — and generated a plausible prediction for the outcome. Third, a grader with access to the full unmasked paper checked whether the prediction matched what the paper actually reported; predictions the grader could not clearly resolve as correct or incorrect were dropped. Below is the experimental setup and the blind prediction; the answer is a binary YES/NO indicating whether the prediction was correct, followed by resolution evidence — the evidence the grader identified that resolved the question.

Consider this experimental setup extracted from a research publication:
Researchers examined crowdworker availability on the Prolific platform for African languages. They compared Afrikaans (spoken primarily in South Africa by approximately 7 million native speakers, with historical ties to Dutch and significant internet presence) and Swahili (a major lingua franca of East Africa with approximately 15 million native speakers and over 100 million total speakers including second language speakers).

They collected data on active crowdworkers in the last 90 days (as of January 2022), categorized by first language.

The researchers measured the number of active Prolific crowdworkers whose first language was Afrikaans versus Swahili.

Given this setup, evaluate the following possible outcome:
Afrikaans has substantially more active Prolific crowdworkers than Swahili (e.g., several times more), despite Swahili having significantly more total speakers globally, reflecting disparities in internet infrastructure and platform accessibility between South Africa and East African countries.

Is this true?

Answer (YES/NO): YES